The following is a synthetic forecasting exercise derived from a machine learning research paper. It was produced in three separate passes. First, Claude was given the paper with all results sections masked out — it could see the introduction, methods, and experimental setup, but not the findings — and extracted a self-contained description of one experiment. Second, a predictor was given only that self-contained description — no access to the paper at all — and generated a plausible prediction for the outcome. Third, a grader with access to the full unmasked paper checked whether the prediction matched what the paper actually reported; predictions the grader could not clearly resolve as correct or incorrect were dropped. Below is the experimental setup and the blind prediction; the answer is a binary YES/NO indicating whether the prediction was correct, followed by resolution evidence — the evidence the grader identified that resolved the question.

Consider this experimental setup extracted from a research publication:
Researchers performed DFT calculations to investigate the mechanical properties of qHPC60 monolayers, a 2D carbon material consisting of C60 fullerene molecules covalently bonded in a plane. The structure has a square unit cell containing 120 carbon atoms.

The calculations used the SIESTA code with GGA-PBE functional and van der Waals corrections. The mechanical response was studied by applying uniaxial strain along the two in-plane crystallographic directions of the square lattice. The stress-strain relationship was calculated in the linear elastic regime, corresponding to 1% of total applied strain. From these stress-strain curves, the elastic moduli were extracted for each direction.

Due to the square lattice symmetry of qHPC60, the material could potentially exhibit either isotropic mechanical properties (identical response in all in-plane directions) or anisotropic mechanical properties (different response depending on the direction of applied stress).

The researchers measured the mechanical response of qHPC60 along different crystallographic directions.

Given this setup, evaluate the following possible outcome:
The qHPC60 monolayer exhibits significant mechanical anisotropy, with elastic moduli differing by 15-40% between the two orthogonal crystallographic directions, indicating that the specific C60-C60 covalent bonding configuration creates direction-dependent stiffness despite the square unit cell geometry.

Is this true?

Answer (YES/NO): YES